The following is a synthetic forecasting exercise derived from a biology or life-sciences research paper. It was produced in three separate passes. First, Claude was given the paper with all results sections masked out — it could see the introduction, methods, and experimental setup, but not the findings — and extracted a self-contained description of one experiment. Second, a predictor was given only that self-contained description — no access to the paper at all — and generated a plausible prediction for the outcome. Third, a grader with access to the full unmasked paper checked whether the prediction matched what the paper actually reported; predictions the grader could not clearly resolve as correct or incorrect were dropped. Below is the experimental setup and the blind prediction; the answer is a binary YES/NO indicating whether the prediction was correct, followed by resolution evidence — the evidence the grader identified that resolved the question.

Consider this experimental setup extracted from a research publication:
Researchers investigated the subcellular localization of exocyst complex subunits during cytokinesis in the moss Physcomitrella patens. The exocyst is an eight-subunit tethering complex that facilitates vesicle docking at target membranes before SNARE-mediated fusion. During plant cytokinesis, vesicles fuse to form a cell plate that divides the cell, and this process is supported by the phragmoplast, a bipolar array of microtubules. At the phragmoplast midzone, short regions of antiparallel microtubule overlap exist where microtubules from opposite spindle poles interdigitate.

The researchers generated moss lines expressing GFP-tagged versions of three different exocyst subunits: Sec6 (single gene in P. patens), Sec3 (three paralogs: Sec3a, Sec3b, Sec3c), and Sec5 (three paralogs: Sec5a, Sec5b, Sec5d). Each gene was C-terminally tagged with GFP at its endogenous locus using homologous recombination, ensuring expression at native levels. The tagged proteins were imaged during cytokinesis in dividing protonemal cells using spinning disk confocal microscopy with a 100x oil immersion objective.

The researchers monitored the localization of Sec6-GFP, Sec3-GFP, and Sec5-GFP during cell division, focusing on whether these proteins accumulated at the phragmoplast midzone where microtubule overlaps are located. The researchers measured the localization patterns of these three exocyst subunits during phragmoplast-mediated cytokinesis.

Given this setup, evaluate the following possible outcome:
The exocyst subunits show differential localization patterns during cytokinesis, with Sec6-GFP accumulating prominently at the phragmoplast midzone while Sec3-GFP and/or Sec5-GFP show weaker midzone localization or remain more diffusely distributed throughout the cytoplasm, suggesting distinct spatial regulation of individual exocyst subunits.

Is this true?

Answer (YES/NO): NO